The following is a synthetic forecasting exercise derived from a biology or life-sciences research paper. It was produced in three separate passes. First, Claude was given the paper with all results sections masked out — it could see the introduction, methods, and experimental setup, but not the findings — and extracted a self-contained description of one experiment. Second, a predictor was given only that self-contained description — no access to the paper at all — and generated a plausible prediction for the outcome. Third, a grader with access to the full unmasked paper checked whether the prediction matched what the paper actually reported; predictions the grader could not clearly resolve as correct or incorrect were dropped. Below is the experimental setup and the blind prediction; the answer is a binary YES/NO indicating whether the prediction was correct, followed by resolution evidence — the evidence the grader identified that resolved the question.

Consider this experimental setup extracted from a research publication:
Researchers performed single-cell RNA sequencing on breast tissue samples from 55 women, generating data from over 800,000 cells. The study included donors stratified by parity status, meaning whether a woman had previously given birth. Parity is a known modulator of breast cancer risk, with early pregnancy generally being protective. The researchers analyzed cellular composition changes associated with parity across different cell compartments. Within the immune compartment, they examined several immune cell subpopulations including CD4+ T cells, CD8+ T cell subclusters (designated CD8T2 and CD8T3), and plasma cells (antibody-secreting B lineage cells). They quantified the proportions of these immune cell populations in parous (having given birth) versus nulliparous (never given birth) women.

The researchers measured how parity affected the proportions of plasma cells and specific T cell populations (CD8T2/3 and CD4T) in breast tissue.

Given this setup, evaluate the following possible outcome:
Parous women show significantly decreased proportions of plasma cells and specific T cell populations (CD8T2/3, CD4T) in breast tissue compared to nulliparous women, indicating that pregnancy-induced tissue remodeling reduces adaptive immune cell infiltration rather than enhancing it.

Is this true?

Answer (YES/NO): NO